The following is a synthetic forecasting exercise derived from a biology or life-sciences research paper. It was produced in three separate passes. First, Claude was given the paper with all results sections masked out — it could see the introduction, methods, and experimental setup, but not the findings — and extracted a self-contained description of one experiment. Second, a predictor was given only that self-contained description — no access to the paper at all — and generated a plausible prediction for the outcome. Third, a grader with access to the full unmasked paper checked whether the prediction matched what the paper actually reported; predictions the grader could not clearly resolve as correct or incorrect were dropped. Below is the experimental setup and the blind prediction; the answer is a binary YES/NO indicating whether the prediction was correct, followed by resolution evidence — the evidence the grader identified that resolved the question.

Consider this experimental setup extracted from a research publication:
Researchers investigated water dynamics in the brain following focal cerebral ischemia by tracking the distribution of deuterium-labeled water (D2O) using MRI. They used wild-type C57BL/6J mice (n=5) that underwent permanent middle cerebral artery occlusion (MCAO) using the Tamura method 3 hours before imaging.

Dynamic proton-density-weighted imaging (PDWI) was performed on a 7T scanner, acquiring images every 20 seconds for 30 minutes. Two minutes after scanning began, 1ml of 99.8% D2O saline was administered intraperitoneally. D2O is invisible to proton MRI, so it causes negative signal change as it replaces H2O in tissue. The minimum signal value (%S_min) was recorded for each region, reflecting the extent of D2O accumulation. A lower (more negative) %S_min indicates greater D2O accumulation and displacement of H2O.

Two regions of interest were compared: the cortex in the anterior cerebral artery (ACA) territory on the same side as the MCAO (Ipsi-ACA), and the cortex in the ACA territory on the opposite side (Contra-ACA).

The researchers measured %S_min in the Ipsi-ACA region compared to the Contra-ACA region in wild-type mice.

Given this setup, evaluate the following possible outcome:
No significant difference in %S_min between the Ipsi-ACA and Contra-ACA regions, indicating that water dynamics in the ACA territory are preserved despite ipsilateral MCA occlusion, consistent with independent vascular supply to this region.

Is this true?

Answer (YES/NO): NO